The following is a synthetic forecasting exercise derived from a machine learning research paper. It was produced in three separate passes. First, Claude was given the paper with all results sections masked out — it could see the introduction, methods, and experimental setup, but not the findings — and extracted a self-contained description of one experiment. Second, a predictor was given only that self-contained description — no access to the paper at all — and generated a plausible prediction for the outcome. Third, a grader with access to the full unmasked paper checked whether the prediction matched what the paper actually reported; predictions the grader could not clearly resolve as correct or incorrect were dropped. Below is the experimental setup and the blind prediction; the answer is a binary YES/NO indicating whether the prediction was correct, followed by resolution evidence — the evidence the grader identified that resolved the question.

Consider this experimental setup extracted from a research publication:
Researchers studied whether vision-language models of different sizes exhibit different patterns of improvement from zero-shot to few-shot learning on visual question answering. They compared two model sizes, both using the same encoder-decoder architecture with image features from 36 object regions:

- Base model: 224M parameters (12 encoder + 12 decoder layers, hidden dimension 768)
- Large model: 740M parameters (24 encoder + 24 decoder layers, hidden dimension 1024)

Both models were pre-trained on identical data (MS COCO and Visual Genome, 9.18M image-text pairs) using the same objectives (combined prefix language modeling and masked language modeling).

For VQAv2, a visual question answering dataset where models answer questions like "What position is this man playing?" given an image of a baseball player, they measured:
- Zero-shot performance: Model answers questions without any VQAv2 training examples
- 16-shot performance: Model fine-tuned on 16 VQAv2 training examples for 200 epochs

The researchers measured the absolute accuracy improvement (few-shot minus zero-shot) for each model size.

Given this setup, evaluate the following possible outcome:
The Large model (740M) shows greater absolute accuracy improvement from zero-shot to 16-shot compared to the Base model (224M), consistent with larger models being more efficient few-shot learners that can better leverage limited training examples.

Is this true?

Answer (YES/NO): NO